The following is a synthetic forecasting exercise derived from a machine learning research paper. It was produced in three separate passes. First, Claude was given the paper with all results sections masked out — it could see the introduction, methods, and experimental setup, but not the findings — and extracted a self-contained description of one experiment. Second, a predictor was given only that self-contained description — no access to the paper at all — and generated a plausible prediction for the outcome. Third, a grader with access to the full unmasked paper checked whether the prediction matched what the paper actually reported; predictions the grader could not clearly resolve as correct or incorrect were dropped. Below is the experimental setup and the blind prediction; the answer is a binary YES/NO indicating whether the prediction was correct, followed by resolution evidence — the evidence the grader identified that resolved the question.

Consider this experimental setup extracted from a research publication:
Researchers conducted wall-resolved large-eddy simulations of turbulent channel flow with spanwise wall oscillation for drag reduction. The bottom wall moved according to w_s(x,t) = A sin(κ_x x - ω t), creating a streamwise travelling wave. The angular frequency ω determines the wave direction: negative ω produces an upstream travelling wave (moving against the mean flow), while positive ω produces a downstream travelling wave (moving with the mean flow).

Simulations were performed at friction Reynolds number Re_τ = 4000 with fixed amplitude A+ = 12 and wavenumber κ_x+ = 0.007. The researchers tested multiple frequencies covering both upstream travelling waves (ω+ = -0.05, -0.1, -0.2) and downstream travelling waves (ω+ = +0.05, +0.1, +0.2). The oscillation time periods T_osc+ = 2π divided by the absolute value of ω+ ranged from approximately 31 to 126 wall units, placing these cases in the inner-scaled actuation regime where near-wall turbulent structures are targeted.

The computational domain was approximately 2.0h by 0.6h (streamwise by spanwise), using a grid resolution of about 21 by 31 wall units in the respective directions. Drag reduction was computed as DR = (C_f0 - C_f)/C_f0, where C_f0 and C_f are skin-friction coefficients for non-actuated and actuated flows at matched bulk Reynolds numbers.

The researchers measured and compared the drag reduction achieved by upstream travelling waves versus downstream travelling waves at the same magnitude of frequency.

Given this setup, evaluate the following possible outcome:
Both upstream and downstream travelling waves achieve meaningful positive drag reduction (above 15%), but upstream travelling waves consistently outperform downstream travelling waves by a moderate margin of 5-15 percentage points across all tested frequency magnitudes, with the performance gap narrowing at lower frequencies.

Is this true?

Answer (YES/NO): NO